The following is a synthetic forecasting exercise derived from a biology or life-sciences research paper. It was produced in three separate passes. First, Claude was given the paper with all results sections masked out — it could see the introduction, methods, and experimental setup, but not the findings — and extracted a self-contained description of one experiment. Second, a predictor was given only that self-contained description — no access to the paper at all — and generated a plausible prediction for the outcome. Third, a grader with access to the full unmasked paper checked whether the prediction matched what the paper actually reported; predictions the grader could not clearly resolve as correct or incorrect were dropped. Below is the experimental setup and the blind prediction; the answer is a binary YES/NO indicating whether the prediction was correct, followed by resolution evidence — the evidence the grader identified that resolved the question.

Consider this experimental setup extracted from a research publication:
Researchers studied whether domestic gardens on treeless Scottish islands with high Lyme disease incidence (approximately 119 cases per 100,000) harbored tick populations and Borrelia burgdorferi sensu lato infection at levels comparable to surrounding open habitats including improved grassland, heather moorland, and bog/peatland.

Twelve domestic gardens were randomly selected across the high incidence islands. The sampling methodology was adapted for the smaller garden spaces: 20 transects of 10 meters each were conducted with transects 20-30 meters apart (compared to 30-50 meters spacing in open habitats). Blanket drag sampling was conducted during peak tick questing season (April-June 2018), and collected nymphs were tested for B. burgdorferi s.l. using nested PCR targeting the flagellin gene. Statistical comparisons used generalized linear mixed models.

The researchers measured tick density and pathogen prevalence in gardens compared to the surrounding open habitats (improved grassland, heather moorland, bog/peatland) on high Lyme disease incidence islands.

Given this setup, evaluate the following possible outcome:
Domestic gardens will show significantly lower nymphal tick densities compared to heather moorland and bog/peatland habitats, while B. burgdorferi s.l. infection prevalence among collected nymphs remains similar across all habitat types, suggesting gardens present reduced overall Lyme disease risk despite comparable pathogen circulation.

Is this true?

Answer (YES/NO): NO